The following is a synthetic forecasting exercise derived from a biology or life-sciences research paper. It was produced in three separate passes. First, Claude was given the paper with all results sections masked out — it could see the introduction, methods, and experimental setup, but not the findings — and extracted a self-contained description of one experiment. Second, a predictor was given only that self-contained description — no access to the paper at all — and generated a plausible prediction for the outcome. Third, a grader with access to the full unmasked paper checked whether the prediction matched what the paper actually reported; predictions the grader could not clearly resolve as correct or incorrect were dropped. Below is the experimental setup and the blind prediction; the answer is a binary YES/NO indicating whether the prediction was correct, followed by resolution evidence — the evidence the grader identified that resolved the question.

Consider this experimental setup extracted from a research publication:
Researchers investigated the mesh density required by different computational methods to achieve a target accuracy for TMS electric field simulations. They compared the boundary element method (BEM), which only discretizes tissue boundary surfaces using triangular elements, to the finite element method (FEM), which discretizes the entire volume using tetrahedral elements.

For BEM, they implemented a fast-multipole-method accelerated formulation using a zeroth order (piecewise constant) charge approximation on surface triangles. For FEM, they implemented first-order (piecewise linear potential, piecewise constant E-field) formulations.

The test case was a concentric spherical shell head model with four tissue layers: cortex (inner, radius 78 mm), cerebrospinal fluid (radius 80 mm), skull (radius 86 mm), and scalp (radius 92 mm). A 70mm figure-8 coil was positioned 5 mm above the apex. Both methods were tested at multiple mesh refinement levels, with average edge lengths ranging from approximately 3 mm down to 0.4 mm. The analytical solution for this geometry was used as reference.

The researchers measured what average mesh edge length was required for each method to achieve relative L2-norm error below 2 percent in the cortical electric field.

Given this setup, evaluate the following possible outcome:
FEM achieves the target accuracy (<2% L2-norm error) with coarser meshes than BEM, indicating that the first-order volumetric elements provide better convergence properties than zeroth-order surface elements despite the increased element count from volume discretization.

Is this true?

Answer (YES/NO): NO